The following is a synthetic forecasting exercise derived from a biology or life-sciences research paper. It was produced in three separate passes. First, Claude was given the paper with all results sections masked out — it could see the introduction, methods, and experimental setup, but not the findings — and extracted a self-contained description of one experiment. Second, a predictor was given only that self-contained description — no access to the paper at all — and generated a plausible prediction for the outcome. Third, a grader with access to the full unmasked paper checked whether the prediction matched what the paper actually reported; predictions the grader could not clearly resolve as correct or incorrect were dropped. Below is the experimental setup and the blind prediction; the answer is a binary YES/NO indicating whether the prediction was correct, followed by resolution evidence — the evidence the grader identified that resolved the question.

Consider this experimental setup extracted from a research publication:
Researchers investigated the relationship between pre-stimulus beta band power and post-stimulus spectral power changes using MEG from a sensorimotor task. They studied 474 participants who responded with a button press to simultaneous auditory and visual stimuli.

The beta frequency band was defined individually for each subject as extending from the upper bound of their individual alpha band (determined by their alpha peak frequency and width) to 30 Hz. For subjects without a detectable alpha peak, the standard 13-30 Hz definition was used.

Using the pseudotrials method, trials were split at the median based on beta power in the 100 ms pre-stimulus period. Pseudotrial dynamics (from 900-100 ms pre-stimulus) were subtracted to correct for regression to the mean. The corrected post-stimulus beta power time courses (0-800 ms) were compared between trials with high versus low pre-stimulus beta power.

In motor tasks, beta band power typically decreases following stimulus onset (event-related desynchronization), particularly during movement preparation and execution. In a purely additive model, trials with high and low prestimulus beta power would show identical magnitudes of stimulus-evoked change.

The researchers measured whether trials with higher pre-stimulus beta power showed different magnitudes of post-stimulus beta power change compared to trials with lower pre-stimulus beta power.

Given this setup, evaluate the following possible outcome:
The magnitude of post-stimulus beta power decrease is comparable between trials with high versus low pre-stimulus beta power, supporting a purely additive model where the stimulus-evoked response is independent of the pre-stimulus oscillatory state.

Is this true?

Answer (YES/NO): NO